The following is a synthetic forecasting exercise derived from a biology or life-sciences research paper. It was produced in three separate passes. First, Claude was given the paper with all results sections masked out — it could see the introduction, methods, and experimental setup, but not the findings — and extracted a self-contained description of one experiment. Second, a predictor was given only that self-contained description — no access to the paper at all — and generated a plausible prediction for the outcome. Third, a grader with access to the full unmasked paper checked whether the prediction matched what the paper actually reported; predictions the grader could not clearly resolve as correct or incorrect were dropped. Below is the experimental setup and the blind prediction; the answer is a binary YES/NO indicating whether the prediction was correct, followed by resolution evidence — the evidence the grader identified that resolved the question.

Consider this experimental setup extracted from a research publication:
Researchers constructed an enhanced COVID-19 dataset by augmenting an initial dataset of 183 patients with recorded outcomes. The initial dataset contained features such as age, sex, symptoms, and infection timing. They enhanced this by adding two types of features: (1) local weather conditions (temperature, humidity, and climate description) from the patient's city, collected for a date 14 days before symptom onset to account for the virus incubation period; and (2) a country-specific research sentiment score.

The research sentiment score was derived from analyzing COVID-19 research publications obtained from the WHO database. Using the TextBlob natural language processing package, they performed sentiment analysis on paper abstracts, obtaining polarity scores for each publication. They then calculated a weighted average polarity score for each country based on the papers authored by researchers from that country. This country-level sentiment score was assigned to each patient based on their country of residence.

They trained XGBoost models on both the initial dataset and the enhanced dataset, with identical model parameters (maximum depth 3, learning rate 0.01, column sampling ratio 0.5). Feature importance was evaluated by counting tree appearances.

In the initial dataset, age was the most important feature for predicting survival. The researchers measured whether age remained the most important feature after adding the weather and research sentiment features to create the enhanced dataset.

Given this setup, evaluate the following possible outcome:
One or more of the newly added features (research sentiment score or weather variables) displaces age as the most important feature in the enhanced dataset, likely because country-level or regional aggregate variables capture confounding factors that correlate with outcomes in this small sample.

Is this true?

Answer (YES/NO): YES